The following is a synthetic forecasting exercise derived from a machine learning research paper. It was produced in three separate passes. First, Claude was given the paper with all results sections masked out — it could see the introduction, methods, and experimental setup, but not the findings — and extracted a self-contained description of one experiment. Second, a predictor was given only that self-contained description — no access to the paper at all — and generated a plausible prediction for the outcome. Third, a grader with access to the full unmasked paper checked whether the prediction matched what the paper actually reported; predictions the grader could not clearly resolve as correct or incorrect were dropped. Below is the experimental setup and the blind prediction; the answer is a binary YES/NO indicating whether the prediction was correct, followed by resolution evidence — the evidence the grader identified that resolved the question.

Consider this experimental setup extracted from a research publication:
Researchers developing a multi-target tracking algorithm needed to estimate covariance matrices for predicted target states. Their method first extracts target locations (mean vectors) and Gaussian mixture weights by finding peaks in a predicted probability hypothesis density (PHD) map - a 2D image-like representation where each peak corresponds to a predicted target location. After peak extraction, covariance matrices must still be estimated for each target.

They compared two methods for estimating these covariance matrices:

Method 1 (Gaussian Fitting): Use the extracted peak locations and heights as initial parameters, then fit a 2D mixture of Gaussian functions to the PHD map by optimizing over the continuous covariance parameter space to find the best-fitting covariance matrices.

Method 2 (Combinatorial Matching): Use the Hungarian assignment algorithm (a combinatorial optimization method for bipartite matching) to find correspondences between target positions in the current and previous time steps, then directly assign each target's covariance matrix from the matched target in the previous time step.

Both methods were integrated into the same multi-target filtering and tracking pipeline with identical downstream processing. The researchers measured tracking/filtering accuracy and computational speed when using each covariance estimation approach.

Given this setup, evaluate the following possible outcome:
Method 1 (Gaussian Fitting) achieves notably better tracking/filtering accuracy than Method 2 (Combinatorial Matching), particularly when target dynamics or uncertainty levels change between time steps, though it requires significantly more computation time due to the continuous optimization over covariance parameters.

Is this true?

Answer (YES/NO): NO